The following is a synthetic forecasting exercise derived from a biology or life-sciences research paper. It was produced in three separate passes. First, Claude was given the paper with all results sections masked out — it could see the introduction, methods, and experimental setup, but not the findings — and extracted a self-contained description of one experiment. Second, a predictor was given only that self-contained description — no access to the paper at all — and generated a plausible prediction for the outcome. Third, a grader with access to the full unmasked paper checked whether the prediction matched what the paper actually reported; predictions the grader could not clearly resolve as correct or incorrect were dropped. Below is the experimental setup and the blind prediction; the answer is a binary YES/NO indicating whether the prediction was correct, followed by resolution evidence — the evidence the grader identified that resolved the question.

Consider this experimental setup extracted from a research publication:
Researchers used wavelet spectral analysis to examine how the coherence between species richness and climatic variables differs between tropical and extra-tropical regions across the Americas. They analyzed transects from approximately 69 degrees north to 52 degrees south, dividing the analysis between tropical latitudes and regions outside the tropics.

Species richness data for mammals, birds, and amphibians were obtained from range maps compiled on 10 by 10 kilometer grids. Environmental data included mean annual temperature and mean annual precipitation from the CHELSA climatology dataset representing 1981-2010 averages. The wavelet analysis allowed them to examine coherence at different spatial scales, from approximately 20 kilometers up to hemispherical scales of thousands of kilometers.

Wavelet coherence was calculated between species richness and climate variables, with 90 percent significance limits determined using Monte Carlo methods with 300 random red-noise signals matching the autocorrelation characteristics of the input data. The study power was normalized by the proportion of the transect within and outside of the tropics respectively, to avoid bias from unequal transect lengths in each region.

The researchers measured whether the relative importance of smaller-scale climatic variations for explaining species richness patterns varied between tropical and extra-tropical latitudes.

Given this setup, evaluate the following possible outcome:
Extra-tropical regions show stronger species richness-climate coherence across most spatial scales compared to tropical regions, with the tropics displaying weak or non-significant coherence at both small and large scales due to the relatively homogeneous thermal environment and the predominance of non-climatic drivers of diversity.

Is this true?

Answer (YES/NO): NO